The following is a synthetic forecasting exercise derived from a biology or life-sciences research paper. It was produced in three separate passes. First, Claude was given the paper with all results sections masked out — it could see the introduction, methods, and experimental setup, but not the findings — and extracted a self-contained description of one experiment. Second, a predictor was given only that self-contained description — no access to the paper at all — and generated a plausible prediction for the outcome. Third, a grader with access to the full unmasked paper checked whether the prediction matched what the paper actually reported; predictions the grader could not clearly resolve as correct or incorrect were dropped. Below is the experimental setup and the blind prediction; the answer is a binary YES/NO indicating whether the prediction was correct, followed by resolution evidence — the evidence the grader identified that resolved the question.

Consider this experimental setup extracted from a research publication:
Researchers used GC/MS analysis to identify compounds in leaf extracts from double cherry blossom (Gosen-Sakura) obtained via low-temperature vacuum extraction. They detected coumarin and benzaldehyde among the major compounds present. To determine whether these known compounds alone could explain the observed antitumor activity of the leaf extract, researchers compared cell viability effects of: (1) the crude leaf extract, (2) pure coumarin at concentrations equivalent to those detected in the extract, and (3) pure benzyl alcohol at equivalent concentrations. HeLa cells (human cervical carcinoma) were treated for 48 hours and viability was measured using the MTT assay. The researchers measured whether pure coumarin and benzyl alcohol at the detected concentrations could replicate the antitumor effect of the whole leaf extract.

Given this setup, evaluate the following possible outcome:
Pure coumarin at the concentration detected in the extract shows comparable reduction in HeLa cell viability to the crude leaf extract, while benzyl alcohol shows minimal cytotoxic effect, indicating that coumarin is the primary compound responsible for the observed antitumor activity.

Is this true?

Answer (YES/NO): NO